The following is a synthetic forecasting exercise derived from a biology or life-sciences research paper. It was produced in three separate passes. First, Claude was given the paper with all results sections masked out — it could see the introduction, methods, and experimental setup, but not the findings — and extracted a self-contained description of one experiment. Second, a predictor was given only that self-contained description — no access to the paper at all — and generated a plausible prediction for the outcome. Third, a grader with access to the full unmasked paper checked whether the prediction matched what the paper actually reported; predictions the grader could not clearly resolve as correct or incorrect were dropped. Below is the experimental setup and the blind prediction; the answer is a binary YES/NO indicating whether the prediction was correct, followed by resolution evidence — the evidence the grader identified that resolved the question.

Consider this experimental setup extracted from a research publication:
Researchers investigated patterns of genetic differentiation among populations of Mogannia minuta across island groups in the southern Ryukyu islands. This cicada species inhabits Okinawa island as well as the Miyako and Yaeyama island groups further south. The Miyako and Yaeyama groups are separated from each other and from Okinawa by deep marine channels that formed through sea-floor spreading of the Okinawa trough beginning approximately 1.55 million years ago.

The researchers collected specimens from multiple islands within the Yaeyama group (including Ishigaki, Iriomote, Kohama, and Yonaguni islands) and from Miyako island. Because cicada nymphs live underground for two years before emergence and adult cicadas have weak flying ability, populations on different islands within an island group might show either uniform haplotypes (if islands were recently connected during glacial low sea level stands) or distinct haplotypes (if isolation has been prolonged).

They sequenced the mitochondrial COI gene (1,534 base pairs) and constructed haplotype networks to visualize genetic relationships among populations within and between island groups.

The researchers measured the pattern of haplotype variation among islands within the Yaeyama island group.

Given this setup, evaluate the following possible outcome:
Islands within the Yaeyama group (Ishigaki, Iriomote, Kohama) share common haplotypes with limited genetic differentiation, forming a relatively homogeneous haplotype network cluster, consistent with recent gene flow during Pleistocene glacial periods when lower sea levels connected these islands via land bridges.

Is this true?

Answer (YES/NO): NO